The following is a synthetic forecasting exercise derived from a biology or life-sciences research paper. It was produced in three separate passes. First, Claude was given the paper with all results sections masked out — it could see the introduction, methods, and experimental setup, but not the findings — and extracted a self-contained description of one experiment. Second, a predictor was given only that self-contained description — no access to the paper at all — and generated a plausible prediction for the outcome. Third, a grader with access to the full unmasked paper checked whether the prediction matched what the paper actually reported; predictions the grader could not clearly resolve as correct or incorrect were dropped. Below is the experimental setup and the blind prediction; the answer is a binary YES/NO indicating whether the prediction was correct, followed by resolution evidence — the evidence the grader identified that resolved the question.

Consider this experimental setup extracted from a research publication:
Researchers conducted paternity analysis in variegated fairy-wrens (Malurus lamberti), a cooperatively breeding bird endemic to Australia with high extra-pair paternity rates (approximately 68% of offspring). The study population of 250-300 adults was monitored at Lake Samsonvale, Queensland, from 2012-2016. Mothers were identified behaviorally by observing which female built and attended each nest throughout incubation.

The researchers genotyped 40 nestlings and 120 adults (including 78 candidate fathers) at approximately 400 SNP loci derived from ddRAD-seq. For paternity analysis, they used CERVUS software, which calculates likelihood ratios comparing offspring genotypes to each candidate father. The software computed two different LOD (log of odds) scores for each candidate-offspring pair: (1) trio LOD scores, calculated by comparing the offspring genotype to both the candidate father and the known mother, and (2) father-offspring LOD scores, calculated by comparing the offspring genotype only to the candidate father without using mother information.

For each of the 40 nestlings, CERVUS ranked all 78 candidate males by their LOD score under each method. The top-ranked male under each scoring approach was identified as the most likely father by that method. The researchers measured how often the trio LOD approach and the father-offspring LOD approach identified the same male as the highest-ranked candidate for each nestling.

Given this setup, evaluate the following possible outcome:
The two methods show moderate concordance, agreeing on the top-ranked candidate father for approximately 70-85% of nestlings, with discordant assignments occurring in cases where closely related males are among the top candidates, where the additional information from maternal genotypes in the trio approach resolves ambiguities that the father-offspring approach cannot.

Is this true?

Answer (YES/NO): NO